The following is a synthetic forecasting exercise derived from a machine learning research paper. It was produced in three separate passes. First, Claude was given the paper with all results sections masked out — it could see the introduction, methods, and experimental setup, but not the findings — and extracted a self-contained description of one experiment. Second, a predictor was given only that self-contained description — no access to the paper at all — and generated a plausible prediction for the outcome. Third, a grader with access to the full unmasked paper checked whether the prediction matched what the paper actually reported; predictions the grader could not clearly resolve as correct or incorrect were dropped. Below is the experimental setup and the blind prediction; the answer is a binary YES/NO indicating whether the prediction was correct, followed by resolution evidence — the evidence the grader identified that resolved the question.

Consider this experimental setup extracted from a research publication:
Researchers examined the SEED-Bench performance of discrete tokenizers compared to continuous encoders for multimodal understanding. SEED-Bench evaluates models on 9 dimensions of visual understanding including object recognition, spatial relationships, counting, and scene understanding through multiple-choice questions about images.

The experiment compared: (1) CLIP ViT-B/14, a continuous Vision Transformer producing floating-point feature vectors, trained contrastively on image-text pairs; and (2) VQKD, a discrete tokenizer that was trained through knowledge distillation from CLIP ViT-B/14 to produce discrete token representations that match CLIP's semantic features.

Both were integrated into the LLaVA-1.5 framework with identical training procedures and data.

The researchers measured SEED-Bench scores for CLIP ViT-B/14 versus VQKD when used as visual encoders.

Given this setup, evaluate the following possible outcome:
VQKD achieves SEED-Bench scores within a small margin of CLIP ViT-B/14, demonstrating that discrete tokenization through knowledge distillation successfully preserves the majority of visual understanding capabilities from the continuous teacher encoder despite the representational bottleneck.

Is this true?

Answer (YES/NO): NO